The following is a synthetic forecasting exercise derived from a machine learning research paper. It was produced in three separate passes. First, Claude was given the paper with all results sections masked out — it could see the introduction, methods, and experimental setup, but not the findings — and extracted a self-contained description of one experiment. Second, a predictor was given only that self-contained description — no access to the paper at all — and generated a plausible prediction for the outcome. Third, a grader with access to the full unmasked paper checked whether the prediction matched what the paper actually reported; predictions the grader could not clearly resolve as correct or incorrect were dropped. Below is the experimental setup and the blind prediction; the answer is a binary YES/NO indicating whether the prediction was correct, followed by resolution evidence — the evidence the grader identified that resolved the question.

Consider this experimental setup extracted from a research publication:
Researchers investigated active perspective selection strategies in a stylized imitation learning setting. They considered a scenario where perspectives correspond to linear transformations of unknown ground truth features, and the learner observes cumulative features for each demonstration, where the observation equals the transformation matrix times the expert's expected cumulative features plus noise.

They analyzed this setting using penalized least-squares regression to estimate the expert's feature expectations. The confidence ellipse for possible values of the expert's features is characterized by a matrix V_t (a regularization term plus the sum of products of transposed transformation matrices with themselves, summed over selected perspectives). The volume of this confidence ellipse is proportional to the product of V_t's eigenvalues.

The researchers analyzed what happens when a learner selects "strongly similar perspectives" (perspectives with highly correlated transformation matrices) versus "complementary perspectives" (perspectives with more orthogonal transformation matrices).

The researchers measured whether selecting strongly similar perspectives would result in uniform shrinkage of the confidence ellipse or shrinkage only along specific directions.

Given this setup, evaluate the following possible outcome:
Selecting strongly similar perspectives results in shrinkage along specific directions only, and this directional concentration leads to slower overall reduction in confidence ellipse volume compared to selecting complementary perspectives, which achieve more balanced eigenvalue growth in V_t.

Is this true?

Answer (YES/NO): NO